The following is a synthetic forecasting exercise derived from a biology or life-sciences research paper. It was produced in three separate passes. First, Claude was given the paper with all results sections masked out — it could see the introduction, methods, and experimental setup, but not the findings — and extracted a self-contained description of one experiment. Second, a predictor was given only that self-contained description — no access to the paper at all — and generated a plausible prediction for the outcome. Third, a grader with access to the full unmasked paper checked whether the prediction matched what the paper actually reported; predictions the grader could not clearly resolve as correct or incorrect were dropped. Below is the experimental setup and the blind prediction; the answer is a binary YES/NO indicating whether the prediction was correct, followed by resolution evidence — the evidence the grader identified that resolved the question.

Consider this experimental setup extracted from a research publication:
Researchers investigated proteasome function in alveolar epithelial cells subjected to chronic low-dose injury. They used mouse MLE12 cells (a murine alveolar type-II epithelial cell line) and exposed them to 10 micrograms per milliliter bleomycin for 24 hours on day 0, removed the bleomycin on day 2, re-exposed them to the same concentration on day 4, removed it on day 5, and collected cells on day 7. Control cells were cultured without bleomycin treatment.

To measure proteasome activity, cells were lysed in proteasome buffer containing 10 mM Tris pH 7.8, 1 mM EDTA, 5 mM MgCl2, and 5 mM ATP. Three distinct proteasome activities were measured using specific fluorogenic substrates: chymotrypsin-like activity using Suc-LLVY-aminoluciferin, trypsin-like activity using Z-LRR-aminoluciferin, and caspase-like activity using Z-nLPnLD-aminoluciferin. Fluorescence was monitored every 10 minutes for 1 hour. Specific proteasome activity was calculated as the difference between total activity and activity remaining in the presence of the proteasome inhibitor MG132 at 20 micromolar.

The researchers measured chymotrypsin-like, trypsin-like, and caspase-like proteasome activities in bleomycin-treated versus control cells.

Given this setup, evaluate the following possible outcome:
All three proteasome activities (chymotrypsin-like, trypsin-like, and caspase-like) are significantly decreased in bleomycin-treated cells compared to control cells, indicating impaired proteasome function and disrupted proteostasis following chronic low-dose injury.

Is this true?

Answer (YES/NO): YES